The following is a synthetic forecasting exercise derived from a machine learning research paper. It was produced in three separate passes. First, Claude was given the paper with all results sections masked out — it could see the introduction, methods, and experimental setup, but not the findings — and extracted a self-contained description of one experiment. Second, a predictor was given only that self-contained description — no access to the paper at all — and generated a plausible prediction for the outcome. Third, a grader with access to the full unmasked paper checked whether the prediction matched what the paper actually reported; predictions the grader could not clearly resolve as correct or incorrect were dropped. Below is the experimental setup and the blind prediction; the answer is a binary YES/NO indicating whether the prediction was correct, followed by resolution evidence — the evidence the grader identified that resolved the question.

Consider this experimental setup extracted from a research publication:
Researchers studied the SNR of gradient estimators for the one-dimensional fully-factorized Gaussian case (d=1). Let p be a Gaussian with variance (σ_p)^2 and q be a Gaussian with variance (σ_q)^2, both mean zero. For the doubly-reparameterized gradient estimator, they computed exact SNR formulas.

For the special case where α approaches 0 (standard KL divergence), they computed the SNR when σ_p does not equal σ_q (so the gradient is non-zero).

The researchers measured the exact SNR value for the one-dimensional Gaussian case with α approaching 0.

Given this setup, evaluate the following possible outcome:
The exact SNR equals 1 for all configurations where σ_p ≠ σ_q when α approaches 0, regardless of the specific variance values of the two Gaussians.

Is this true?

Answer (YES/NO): NO